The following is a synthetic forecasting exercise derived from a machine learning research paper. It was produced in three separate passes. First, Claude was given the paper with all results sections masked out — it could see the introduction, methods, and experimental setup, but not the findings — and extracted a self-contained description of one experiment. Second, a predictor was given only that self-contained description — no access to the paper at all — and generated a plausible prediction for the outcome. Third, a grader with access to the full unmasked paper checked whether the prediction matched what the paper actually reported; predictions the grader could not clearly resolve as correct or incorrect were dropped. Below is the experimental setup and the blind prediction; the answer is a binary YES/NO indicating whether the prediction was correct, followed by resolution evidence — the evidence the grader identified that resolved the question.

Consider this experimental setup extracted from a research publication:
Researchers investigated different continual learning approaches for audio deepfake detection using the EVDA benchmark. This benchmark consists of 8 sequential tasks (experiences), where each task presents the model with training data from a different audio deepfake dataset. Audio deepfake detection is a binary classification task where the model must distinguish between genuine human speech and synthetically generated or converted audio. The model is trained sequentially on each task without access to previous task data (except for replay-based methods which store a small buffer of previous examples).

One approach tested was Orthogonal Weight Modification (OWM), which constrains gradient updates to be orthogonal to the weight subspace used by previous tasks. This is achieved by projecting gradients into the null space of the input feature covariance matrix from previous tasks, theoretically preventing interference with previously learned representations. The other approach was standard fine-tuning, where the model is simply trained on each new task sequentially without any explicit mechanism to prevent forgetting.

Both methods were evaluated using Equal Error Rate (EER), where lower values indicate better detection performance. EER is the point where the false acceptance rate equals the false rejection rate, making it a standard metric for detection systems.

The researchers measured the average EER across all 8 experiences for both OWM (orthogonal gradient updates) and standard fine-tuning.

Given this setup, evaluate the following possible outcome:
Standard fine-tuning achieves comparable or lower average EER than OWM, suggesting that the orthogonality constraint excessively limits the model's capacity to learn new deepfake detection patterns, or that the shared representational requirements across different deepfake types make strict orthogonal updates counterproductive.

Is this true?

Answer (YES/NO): YES